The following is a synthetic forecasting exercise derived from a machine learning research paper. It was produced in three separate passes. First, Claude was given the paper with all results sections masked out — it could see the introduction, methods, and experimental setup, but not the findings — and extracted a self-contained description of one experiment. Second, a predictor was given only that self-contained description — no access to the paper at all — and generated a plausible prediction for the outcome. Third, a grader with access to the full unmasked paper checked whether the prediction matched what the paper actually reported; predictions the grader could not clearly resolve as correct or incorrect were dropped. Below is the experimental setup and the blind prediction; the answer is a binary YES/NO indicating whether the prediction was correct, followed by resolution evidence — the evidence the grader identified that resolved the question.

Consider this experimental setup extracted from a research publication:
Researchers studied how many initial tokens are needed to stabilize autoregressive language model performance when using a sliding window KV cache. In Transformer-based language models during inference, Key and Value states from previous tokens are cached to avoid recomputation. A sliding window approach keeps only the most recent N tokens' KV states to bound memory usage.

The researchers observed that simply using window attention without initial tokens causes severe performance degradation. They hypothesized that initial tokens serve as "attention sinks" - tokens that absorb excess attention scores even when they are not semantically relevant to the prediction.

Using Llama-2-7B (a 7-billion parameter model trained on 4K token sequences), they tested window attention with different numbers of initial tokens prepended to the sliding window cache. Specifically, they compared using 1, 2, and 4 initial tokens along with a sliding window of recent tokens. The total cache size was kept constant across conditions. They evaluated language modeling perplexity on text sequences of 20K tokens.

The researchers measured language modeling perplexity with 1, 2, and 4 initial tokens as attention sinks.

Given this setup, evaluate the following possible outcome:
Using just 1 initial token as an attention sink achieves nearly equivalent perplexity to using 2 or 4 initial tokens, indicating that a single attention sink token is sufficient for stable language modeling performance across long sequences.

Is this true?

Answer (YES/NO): NO